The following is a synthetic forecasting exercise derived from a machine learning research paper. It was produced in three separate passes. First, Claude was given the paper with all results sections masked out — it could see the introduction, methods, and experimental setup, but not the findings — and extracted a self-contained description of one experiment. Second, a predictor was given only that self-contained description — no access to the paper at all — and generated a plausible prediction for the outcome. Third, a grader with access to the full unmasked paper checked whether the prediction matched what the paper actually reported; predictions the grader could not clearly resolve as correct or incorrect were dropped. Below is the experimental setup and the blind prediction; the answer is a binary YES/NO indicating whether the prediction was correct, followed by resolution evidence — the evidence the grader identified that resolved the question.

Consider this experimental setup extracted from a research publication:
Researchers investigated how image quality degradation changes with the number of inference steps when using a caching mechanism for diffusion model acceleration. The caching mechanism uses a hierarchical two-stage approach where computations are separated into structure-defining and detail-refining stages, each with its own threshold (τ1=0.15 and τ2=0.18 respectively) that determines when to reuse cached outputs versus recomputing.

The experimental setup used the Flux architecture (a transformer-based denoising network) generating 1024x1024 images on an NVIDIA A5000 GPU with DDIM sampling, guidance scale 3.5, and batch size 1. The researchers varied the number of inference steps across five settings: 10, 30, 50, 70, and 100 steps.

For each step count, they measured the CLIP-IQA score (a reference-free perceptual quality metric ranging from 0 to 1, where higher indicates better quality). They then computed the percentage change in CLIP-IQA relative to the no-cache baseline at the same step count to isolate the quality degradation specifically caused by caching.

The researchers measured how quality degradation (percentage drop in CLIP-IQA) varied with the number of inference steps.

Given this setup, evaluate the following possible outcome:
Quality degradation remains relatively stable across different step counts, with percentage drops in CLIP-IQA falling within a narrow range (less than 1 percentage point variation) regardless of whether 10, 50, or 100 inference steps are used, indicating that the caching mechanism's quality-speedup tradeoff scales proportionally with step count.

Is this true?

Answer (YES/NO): NO